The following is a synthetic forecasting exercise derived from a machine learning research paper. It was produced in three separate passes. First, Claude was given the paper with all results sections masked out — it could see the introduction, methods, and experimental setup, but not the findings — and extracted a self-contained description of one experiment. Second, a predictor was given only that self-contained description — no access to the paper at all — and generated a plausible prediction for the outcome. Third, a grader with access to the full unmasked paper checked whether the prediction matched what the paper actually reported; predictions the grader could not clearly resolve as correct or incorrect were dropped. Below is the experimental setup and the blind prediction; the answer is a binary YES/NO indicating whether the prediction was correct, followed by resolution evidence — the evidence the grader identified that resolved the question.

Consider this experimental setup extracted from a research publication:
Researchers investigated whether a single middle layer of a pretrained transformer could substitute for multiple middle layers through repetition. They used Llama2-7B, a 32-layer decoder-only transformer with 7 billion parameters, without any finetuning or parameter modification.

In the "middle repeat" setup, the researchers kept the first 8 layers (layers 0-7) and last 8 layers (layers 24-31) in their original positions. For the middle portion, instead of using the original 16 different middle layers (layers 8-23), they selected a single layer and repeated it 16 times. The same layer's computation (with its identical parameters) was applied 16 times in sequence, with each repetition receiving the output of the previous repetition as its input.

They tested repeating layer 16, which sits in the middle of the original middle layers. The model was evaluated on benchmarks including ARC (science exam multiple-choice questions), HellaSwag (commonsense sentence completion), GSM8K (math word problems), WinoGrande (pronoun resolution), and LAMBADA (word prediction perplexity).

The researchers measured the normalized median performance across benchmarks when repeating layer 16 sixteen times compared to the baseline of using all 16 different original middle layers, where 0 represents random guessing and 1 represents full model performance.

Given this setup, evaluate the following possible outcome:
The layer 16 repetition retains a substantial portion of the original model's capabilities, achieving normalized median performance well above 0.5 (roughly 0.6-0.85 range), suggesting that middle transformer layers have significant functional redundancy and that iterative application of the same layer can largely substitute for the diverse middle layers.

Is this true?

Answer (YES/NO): NO